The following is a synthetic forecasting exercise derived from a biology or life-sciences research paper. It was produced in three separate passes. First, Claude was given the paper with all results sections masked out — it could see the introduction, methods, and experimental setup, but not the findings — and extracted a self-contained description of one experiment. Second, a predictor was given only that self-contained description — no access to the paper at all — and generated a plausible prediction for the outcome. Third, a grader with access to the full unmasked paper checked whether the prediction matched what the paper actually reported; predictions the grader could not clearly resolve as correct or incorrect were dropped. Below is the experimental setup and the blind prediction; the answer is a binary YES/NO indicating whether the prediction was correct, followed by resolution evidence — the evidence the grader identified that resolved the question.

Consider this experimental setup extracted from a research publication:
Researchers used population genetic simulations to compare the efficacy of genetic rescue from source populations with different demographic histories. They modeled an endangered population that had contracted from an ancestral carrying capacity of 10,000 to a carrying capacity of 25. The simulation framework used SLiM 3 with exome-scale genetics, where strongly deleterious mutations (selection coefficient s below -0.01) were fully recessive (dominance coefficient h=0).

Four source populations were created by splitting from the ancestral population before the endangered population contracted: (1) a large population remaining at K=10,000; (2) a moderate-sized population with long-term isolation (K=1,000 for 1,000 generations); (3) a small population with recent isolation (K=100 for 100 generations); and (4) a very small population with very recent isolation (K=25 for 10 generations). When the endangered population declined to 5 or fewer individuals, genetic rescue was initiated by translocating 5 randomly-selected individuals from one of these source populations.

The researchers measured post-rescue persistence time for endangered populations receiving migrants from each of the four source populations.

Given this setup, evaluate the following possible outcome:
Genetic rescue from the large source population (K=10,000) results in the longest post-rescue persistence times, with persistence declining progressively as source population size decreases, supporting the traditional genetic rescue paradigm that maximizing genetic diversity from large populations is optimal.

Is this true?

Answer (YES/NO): NO